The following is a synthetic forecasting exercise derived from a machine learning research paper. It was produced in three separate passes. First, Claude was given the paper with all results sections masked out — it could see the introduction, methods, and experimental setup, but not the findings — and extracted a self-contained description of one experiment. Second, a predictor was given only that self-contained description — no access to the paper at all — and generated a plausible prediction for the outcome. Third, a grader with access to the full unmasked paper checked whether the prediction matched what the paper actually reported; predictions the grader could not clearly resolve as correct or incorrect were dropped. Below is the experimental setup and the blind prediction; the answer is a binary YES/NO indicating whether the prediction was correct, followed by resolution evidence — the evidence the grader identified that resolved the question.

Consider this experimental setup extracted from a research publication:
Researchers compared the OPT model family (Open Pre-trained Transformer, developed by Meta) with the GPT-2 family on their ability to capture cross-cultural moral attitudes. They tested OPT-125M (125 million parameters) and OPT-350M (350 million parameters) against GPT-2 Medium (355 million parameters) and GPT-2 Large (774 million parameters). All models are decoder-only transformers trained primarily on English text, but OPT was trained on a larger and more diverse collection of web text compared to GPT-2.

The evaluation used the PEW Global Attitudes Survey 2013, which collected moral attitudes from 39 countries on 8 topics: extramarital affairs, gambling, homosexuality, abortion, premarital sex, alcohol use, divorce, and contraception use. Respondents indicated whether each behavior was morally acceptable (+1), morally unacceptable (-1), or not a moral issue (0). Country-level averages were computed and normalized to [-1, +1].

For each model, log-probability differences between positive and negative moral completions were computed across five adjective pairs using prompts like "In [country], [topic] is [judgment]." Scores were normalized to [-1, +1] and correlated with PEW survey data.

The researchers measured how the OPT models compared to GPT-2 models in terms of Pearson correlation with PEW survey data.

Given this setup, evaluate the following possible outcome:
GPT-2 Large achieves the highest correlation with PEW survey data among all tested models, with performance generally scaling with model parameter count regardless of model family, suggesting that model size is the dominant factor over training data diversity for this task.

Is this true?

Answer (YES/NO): NO